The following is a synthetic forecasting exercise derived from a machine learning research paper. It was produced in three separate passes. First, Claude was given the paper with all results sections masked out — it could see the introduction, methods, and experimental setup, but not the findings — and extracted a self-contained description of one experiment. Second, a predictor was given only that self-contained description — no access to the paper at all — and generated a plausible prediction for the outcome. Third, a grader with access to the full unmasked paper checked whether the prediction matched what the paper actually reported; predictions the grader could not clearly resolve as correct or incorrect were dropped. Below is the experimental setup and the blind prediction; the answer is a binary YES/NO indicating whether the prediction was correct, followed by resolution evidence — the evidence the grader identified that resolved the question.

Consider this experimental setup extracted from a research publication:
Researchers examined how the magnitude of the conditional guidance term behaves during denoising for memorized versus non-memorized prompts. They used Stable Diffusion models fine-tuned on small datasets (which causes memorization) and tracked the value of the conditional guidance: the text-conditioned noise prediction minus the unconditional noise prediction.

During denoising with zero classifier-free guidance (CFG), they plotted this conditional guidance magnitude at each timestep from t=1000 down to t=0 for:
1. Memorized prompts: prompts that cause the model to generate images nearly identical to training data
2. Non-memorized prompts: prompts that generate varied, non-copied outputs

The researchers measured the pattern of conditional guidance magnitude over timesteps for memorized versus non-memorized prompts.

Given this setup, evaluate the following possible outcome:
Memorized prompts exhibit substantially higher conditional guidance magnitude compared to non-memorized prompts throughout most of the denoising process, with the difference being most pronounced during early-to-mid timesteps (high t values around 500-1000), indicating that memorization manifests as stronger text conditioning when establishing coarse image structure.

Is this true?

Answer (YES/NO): NO